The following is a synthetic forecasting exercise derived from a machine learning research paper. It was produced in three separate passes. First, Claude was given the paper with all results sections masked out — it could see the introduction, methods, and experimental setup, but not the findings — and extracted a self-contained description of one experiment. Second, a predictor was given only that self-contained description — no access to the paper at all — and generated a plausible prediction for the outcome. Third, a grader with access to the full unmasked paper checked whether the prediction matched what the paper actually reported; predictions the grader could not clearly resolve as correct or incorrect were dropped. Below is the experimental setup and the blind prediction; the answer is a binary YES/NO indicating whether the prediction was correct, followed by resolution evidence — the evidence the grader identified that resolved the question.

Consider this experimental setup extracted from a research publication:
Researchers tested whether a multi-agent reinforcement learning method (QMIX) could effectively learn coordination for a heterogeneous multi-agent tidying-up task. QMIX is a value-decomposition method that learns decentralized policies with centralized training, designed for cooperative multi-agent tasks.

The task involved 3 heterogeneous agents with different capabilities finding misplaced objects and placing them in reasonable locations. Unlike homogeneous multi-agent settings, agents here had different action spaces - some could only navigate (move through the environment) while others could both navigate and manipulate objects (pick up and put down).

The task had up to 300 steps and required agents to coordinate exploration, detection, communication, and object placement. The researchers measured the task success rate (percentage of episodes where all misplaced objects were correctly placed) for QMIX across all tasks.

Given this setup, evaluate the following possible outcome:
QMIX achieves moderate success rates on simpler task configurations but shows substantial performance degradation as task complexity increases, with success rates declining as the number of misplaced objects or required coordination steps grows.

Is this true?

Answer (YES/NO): NO